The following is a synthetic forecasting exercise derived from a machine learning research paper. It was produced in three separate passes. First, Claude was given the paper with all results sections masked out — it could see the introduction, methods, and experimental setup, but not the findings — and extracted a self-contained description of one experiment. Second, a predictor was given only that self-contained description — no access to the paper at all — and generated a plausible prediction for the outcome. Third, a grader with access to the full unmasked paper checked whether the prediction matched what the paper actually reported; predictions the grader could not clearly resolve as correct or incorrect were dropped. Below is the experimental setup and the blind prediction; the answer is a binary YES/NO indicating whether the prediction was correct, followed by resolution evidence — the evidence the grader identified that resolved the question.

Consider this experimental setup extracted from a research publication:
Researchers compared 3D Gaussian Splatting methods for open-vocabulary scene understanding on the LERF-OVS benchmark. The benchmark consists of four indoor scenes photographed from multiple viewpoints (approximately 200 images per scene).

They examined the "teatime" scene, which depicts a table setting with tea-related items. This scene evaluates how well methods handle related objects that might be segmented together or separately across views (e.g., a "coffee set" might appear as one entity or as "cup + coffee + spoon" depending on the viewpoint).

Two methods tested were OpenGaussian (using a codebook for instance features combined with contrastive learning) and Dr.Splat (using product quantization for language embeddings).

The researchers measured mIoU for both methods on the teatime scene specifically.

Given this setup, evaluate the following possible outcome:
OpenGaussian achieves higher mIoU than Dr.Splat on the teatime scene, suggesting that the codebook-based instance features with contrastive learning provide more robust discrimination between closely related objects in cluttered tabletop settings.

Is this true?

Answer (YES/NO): YES